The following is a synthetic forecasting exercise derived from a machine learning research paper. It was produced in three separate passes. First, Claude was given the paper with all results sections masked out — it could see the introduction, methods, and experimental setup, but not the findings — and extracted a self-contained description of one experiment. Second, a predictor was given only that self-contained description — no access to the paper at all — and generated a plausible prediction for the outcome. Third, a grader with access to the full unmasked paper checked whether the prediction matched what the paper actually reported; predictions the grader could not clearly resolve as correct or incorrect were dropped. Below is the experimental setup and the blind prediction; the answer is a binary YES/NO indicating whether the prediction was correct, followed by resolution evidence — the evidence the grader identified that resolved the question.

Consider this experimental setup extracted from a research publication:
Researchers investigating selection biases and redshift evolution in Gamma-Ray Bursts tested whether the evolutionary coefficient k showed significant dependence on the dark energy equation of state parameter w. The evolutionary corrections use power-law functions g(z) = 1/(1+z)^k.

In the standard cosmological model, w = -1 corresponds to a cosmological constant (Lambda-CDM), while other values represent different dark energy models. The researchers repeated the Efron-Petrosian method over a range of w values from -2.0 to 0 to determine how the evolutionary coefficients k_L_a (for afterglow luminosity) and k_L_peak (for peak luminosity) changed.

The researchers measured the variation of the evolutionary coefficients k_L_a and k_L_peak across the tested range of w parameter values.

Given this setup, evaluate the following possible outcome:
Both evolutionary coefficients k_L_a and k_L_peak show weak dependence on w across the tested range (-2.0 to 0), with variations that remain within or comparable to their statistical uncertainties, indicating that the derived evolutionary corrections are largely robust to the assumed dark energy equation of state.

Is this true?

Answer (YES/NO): YES